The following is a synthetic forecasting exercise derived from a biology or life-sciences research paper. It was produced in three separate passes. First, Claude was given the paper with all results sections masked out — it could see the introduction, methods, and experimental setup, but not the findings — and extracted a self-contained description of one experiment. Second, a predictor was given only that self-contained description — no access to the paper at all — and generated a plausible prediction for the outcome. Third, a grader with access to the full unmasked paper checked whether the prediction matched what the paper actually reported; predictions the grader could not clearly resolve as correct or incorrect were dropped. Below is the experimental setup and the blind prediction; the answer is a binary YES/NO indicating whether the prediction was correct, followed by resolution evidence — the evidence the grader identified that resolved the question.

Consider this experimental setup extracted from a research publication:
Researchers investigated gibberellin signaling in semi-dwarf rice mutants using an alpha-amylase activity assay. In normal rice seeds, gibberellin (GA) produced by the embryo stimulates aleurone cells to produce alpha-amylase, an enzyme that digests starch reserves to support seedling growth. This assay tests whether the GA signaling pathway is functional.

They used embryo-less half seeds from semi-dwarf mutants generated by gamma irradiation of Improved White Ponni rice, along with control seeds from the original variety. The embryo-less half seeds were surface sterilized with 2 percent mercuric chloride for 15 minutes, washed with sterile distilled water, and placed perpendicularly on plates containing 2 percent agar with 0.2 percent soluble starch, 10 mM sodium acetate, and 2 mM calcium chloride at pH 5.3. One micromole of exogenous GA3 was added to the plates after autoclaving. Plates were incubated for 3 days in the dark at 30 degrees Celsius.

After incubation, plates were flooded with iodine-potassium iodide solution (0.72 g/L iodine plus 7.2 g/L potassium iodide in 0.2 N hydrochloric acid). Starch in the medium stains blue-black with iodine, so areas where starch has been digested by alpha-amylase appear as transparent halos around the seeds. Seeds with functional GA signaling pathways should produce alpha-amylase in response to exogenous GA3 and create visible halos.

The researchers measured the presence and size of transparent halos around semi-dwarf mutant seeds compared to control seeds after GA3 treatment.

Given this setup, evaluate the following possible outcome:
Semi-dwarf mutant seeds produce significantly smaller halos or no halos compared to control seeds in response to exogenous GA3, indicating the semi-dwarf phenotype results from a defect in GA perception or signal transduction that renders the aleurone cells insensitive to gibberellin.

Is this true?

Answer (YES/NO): NO